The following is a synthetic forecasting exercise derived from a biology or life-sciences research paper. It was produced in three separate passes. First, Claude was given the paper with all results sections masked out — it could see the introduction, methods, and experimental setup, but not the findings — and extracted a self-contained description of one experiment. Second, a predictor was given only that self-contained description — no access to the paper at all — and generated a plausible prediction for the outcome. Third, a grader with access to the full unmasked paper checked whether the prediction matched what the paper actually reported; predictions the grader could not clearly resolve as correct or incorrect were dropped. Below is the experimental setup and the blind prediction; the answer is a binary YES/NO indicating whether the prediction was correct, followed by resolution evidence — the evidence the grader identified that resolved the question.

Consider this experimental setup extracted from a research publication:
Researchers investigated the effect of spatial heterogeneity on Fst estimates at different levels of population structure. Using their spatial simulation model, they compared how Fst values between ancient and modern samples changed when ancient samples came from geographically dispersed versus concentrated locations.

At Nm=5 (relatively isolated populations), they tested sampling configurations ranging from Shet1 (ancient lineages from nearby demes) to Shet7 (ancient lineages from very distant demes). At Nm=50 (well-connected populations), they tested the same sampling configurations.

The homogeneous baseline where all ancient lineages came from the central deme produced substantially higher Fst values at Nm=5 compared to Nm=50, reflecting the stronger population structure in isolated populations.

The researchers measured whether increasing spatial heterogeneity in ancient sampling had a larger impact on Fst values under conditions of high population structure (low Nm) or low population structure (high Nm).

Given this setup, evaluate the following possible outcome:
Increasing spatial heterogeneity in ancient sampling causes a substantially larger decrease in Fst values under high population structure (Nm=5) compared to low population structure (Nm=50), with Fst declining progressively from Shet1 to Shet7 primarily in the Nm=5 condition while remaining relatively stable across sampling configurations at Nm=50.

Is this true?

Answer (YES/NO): NO